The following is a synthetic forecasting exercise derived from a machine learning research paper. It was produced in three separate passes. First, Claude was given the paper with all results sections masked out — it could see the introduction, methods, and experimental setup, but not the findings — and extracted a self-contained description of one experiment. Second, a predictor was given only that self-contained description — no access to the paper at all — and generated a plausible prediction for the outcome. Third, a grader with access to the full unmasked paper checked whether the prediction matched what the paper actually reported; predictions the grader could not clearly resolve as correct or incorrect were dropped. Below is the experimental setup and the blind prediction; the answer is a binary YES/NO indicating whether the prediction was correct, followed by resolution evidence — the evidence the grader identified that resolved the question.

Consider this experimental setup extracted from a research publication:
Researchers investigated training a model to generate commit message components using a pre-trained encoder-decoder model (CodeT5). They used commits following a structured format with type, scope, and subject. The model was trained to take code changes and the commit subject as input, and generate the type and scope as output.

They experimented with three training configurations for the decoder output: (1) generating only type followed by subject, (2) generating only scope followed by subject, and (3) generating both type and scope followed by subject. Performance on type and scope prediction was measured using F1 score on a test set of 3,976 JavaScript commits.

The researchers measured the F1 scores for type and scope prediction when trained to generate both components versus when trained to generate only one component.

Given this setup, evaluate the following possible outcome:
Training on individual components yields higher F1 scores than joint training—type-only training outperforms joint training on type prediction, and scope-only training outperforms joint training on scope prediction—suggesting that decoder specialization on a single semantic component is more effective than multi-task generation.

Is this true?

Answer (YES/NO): YES